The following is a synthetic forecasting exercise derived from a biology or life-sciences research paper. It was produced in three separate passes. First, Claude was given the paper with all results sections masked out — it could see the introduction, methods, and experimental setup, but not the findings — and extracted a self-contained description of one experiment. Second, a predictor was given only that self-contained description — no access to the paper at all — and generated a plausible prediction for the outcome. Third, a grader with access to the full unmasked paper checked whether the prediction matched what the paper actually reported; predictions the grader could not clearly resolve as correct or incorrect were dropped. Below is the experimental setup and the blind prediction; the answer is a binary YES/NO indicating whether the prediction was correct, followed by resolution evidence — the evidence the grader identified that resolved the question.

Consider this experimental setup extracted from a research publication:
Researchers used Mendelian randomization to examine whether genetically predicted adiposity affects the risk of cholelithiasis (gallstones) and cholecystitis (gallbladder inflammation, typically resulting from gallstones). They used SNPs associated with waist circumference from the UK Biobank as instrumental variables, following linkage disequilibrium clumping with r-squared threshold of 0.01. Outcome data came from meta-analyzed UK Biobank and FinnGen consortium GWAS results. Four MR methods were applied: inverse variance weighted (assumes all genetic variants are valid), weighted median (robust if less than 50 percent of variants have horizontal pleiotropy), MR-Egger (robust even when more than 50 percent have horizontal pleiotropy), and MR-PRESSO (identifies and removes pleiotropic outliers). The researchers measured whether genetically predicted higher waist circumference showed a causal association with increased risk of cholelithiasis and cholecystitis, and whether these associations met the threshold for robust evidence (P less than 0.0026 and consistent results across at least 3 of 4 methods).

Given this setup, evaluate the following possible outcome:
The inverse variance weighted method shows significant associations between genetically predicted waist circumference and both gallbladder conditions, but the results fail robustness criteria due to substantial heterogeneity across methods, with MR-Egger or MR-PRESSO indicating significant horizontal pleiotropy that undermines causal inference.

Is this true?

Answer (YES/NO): NO